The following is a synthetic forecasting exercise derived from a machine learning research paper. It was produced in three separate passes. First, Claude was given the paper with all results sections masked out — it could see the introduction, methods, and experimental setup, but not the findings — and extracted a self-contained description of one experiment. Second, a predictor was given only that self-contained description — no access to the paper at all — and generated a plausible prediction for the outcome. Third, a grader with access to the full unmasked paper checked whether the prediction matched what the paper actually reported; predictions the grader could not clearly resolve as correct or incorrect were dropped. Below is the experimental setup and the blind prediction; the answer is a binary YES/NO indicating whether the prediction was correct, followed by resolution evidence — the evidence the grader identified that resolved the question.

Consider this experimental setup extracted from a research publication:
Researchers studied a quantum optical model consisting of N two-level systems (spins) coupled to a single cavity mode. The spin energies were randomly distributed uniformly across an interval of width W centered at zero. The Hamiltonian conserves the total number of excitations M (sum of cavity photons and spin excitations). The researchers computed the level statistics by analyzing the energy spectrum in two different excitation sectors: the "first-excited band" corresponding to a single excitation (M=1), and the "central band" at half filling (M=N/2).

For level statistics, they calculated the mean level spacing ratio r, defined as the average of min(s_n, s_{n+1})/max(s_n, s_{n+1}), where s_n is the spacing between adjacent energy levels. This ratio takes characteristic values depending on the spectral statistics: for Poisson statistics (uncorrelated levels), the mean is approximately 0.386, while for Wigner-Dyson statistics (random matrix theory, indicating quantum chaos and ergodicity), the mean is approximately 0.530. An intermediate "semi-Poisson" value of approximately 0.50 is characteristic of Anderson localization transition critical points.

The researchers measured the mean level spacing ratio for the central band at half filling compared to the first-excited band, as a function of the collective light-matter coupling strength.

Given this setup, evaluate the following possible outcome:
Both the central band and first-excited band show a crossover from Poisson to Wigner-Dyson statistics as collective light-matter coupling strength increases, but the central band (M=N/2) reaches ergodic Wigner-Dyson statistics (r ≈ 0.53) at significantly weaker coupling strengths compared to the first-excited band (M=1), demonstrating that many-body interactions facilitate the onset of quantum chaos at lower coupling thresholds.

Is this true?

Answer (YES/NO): NO